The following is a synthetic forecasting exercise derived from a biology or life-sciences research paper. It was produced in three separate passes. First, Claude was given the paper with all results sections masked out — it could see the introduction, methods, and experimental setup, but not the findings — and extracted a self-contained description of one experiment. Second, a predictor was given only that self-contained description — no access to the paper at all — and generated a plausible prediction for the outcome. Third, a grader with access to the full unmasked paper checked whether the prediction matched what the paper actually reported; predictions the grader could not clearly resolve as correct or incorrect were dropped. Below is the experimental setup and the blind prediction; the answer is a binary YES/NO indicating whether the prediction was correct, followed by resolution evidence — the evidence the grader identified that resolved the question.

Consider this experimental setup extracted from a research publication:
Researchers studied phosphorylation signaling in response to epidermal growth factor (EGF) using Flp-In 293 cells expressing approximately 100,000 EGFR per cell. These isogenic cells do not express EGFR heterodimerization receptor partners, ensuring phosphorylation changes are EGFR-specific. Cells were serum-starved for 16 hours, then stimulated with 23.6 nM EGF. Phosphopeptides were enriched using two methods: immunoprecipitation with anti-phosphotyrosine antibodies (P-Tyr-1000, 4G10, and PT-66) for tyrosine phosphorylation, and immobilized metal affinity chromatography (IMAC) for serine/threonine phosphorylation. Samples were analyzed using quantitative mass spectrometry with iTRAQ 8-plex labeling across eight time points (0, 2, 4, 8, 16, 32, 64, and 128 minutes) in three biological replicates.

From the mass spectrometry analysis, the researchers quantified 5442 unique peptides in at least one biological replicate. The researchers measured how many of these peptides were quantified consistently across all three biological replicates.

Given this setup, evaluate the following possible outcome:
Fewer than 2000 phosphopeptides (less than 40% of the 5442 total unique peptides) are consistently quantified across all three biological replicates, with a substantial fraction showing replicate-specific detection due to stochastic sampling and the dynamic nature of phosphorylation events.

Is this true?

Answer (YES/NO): YES